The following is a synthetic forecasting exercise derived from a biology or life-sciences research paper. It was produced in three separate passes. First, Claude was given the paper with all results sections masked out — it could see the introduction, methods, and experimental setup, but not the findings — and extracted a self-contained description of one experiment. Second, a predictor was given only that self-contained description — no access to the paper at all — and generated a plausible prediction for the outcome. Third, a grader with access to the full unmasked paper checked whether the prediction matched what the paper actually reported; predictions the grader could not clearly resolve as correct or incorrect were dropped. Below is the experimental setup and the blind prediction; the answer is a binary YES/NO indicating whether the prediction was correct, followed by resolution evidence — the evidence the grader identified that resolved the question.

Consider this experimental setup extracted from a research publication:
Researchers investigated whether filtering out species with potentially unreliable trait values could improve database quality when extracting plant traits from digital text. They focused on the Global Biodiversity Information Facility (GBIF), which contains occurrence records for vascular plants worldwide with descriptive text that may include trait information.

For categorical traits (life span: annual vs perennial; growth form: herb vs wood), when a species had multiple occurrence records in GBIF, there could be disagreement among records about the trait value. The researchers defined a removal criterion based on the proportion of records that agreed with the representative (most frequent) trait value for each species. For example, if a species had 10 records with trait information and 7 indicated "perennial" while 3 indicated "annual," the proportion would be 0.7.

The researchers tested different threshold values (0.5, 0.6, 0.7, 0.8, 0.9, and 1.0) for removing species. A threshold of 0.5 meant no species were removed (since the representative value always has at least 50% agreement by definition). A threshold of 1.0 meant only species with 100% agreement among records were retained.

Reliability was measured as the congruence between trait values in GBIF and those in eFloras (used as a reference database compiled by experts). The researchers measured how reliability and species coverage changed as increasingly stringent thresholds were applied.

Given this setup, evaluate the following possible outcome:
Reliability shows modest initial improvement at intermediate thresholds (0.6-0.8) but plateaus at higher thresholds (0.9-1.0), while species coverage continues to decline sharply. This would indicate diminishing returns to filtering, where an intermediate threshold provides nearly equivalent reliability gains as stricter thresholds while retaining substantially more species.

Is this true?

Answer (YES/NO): NO